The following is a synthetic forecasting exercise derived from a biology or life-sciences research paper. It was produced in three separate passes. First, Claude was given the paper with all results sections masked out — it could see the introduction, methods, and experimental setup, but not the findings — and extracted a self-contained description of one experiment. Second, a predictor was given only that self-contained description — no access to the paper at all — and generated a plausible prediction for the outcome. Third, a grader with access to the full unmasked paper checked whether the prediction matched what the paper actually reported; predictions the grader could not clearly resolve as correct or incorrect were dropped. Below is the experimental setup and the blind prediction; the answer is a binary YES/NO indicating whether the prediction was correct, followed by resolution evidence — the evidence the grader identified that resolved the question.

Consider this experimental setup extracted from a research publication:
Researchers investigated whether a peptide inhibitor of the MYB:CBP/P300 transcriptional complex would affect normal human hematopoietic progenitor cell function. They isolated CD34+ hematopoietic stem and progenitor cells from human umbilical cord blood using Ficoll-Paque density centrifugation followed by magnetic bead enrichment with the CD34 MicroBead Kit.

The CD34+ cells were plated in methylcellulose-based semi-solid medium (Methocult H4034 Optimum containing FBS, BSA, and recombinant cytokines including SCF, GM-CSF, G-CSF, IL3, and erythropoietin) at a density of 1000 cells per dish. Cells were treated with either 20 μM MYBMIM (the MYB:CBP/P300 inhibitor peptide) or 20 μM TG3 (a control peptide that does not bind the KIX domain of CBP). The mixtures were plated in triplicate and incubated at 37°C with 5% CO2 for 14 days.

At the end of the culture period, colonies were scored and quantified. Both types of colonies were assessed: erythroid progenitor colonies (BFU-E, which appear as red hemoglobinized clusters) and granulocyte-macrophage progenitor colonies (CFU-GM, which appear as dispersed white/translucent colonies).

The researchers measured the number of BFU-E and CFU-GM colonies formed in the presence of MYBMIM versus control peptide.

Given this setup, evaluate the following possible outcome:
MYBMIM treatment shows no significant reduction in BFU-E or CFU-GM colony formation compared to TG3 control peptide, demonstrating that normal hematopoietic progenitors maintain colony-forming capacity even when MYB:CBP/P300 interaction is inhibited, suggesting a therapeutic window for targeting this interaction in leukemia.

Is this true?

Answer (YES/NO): YES